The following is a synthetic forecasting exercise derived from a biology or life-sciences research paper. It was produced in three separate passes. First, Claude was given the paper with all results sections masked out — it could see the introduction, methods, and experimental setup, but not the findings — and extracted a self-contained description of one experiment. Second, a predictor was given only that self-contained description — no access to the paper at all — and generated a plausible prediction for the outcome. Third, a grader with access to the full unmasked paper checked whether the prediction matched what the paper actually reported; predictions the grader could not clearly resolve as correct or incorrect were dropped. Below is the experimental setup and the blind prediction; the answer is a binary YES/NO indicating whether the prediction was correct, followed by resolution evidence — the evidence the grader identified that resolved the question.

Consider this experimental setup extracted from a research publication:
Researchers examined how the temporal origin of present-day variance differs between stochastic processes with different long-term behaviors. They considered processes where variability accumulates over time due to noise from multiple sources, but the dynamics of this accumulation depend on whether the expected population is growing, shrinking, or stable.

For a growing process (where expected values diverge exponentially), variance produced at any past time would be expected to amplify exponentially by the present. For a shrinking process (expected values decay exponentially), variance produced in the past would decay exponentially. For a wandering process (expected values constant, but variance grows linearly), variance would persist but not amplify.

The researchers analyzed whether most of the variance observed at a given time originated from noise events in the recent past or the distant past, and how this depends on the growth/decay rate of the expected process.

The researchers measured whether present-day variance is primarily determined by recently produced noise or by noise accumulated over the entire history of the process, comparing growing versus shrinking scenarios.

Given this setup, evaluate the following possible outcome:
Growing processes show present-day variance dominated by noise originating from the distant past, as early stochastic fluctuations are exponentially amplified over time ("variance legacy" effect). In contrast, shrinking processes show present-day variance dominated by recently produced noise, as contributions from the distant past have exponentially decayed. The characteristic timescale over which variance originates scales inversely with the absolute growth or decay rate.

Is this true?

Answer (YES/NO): NO